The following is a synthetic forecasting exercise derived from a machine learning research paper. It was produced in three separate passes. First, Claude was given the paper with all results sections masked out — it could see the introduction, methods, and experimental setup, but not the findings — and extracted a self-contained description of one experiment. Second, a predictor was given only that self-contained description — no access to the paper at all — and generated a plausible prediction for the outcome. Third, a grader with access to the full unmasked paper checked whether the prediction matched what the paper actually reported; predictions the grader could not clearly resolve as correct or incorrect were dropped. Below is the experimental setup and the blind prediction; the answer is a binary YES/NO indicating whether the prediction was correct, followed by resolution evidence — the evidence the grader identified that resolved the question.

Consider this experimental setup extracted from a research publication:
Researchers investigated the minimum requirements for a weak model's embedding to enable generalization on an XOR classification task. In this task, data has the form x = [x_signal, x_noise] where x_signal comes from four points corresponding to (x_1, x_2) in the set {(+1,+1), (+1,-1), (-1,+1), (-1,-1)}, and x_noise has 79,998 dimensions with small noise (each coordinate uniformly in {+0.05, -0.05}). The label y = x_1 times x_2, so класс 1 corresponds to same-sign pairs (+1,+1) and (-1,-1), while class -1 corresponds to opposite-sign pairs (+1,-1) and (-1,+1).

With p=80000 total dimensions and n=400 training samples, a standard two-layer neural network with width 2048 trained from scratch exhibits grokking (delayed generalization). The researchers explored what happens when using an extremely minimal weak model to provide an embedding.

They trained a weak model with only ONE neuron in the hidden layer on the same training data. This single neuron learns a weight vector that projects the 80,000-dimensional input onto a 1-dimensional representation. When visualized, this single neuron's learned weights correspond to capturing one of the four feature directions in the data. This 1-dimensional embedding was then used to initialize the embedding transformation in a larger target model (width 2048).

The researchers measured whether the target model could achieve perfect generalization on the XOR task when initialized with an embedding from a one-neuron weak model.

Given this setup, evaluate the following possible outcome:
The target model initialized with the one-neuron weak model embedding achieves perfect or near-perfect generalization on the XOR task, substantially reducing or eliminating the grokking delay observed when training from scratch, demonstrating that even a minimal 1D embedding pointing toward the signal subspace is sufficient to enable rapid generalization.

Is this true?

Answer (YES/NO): NO